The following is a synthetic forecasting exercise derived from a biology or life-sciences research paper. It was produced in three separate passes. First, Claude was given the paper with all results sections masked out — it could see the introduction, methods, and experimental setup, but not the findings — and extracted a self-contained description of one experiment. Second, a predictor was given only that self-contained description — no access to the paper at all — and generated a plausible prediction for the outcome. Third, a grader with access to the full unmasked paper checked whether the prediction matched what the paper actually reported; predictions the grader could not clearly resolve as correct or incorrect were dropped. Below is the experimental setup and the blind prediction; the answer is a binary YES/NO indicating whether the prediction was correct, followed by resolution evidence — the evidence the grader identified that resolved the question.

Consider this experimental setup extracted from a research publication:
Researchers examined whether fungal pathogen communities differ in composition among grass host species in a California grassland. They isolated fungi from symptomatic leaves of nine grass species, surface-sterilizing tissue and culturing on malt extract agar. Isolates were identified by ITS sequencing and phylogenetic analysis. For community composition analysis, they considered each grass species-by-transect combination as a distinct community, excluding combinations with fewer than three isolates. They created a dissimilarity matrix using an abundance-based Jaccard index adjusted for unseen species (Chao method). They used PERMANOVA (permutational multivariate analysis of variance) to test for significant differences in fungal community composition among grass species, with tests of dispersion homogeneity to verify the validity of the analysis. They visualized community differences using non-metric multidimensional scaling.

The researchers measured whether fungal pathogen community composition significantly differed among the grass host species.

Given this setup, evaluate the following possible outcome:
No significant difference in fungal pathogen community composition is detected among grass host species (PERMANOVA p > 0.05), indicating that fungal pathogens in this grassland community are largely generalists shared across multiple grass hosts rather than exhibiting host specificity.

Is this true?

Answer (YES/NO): NO